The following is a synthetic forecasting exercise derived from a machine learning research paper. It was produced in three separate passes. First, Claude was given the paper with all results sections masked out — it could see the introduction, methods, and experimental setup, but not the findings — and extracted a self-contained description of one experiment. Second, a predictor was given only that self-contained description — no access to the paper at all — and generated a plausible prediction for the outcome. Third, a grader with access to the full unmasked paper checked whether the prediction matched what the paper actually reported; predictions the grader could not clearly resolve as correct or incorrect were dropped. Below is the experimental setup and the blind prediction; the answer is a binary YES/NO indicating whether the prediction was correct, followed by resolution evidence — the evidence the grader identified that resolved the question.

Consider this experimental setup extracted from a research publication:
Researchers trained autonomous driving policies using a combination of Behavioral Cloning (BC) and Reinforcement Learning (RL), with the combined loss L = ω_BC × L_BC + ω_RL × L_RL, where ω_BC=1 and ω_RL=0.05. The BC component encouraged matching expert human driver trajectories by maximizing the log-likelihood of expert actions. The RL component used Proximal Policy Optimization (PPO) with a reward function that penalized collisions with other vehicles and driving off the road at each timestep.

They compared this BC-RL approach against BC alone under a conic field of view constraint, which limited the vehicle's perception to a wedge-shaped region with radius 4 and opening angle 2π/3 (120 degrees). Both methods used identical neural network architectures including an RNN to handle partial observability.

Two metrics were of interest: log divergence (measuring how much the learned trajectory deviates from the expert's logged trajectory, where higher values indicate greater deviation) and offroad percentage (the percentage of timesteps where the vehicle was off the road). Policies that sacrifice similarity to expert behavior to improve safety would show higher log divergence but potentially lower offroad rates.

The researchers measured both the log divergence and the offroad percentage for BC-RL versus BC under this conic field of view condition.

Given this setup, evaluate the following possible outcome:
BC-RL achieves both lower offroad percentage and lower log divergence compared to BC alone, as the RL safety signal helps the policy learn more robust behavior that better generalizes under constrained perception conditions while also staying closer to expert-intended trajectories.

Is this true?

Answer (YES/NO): NO